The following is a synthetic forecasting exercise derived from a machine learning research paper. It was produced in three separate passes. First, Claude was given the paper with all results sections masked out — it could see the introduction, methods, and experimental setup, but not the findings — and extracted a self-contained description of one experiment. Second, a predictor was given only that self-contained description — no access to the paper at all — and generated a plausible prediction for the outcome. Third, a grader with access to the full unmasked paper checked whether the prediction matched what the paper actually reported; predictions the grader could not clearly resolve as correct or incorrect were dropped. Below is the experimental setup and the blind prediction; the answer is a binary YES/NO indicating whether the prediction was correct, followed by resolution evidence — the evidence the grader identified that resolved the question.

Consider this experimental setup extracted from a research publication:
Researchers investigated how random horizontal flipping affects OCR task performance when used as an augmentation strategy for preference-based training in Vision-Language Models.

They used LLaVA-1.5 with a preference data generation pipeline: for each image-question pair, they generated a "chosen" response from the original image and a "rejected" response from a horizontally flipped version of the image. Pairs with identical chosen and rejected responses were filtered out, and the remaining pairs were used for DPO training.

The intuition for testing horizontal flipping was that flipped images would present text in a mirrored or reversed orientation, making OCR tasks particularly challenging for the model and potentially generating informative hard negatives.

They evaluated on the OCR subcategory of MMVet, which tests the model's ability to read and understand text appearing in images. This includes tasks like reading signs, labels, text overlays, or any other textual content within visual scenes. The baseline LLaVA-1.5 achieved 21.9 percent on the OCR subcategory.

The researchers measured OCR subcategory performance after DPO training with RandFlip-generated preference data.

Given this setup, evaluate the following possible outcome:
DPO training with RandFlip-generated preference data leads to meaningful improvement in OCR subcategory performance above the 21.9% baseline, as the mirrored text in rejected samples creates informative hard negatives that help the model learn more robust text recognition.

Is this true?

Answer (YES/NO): YES